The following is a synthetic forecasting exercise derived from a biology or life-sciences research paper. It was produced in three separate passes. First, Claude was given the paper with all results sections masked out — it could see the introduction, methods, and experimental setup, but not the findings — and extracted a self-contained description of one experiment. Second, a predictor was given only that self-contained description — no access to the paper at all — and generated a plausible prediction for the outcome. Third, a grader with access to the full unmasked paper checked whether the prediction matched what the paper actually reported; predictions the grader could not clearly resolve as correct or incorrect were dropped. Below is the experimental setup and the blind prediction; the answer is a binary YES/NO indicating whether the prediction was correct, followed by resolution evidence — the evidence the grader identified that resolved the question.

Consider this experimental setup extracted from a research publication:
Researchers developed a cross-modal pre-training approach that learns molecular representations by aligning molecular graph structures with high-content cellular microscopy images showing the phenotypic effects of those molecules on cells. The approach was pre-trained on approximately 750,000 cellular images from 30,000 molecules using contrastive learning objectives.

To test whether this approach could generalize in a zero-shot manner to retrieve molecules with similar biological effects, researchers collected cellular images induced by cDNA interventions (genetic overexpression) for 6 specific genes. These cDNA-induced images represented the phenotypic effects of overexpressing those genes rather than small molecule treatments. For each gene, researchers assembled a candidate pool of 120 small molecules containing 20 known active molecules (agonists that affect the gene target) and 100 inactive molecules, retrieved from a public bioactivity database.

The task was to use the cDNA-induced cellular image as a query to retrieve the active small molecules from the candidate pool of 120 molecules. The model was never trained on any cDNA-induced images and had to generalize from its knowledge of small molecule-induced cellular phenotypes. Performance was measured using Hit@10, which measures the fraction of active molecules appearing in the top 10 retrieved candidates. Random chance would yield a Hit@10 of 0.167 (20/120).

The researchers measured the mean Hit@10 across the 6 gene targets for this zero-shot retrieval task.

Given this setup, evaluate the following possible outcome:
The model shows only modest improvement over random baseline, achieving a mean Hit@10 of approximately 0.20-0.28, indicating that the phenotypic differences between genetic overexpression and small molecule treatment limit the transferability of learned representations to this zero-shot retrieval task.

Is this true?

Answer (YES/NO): NO